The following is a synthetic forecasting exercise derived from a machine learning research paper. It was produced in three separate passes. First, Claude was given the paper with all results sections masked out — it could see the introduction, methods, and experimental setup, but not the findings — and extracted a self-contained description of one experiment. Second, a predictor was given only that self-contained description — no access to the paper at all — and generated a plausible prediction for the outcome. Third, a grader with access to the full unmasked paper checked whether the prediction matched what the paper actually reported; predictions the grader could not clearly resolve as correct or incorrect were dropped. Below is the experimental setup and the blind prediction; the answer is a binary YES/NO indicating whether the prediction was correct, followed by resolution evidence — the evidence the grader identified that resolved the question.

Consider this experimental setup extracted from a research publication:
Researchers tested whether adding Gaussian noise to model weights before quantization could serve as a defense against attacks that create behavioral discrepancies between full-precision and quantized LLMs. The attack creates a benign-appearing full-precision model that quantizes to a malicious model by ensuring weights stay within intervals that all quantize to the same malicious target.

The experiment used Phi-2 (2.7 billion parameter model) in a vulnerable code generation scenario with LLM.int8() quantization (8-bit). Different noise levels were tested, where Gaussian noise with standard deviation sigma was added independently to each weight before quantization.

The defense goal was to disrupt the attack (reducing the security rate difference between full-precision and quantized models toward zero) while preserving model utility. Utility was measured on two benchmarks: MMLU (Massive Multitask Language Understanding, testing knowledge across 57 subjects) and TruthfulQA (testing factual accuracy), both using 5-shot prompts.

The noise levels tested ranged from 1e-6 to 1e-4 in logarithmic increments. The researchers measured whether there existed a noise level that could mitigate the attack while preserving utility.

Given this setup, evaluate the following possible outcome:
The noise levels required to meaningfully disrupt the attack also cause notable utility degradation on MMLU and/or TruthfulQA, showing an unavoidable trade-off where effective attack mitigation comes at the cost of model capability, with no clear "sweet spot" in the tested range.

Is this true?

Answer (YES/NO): NO